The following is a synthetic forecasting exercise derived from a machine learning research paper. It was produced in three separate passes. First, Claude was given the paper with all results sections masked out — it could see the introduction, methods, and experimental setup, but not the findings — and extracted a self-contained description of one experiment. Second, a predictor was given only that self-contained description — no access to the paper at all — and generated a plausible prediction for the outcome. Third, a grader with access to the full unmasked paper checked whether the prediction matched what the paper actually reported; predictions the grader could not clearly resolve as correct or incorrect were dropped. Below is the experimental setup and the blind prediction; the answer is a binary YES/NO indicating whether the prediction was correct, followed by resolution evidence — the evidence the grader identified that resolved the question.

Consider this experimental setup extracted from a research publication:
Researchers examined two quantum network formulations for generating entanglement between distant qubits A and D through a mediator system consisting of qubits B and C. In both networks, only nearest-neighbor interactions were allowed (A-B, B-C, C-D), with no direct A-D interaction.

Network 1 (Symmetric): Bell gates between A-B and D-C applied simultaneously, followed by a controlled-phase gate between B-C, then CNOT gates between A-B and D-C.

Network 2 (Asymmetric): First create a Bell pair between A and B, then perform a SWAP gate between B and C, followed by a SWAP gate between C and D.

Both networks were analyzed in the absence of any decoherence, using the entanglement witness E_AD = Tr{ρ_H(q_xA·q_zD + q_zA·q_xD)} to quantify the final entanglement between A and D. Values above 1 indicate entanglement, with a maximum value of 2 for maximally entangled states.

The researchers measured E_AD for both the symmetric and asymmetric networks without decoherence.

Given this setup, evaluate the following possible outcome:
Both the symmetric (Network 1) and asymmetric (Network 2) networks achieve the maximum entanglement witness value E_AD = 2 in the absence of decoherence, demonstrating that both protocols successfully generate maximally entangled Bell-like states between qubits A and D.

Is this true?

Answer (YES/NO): YES